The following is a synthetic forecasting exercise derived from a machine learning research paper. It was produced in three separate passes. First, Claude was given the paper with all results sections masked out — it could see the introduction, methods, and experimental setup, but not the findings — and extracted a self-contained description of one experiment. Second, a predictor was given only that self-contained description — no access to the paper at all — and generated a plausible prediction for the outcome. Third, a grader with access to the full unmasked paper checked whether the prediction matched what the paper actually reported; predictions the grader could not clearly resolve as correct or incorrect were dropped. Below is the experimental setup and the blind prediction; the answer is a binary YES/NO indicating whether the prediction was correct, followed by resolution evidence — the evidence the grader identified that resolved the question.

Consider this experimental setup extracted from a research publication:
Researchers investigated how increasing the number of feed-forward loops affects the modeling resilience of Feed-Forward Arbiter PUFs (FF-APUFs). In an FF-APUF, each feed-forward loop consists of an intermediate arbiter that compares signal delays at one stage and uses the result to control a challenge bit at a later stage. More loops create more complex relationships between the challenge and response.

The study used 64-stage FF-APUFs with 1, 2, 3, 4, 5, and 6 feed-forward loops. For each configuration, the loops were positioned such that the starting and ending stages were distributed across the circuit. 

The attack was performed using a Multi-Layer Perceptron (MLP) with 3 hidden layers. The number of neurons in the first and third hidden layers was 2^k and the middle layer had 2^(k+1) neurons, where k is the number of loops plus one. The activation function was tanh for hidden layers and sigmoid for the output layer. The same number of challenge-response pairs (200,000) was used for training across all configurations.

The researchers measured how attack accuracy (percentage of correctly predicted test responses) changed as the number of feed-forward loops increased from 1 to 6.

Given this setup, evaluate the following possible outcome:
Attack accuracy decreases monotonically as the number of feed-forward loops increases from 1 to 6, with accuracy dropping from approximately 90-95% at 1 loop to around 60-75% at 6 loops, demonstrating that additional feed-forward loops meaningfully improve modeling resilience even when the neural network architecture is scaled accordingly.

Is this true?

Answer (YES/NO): NO